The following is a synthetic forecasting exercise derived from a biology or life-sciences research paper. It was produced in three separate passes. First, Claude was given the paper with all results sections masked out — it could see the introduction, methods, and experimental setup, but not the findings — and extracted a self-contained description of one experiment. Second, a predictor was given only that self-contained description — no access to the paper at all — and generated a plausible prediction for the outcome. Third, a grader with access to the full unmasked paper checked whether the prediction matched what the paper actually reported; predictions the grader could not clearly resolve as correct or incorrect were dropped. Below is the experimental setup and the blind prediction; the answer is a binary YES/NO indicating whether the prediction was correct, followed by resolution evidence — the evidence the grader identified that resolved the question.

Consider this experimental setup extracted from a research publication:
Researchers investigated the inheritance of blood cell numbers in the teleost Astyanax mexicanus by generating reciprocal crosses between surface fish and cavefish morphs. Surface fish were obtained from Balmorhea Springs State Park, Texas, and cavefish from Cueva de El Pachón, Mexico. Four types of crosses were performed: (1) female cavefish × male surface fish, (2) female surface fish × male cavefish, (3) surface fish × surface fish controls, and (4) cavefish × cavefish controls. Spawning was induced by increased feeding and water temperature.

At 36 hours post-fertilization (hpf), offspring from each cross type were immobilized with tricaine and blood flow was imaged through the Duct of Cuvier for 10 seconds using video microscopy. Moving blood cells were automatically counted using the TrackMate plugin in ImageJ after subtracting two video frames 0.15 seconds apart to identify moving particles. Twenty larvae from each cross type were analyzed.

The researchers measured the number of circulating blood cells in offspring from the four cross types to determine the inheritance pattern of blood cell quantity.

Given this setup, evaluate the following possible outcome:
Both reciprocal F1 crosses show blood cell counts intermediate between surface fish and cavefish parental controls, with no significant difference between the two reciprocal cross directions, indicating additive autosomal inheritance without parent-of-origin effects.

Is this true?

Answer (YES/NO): NO